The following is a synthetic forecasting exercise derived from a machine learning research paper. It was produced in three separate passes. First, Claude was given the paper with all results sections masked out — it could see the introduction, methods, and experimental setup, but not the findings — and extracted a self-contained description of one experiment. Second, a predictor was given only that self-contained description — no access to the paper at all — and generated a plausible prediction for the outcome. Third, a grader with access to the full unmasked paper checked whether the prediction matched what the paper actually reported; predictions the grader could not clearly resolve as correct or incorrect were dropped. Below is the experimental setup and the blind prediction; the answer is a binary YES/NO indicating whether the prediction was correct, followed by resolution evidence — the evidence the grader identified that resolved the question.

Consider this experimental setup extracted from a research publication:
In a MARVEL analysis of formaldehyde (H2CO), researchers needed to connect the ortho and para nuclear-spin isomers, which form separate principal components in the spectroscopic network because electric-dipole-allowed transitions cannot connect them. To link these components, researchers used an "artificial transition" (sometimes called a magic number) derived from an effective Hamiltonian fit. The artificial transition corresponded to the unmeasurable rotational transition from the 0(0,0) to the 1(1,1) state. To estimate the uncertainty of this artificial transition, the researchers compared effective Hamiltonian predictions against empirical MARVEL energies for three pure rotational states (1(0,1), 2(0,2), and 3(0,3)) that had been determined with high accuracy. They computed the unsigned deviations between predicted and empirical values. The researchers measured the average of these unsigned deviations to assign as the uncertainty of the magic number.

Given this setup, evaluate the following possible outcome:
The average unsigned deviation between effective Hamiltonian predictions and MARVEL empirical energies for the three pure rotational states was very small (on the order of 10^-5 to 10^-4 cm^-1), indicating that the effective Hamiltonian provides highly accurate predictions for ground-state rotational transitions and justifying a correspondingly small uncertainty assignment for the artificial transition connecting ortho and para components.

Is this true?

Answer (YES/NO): NO